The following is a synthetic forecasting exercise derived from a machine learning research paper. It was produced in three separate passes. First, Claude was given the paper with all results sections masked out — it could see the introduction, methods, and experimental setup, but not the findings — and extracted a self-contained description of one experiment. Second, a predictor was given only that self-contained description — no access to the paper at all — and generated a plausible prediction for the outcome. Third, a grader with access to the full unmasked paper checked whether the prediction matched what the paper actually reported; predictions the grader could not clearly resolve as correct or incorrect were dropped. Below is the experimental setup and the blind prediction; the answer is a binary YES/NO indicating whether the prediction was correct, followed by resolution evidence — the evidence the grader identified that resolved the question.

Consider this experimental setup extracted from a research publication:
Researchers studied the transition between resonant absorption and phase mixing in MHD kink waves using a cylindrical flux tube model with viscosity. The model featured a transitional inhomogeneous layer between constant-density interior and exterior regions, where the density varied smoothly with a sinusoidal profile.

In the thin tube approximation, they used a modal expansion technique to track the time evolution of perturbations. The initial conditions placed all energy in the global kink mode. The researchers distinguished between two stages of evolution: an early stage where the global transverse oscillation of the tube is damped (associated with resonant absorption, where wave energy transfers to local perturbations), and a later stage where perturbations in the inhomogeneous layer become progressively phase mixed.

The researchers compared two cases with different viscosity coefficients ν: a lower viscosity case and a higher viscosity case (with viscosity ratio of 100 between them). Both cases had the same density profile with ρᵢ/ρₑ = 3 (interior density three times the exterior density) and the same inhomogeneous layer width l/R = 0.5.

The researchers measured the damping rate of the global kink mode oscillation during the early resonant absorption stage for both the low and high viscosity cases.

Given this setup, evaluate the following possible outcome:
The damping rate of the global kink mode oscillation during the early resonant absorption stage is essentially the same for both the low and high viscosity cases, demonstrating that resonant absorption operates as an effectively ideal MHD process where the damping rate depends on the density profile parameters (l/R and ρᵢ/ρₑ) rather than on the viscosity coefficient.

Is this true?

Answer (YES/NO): YES